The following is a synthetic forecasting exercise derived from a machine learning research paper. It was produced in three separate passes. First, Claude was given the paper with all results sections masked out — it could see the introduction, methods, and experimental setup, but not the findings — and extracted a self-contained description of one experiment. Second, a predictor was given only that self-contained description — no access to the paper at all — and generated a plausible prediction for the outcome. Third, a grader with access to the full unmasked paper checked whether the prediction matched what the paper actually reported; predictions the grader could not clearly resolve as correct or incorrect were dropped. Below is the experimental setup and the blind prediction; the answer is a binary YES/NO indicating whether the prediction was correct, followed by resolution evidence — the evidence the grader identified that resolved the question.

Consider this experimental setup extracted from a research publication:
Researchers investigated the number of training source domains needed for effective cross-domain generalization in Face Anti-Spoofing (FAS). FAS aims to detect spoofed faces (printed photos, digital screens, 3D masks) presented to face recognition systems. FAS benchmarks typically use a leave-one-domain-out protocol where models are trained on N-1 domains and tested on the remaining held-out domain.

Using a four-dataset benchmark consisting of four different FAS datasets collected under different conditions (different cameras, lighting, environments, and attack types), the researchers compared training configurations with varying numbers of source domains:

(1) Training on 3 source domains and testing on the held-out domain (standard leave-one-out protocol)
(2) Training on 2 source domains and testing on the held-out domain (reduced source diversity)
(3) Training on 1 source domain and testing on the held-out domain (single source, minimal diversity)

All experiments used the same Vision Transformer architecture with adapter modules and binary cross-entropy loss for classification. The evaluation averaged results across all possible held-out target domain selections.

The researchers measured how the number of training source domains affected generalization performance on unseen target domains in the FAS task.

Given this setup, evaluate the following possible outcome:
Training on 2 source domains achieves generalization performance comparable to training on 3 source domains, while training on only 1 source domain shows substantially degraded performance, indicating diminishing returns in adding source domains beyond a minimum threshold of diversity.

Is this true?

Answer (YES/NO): NO